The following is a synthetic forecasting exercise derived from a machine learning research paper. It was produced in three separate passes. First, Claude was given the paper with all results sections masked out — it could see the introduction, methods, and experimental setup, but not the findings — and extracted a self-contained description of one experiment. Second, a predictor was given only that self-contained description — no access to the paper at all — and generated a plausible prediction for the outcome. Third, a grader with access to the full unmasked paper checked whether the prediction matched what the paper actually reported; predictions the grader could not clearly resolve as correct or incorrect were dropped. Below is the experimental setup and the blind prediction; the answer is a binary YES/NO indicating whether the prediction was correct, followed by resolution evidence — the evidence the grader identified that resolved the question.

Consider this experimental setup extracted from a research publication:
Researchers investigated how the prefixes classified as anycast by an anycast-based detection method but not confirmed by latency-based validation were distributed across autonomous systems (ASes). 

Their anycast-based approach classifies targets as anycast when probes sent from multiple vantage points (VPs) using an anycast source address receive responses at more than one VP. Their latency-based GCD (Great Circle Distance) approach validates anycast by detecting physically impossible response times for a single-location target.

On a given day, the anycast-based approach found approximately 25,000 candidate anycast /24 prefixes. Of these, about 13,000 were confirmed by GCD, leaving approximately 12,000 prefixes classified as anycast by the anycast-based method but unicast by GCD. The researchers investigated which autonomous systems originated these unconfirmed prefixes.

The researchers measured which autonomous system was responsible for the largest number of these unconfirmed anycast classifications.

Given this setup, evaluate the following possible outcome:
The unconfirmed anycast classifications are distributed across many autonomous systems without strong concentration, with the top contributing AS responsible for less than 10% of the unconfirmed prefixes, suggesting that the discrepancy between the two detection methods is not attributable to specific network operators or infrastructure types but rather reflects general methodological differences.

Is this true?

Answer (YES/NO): NO